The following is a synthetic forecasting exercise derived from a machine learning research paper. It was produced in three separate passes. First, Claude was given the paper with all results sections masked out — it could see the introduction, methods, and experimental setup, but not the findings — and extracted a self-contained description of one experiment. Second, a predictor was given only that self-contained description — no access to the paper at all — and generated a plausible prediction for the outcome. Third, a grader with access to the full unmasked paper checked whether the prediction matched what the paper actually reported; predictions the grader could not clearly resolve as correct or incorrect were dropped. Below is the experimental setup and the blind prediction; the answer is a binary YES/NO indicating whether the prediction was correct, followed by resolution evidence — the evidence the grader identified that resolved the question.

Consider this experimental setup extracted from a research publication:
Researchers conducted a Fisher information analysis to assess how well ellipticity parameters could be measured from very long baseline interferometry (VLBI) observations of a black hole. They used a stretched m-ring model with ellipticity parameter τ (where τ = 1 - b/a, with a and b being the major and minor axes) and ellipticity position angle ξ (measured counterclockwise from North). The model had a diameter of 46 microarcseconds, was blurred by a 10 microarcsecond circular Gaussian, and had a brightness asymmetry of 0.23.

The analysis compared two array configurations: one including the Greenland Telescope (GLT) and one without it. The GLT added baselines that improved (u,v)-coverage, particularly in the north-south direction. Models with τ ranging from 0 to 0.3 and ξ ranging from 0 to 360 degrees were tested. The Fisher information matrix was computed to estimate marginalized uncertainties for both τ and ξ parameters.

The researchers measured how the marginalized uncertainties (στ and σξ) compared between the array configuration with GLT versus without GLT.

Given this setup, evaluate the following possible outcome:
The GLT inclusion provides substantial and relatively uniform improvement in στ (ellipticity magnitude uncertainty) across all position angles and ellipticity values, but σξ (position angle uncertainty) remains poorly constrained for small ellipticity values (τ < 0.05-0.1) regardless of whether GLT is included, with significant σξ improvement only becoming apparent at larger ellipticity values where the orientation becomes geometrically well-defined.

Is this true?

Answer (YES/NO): NO